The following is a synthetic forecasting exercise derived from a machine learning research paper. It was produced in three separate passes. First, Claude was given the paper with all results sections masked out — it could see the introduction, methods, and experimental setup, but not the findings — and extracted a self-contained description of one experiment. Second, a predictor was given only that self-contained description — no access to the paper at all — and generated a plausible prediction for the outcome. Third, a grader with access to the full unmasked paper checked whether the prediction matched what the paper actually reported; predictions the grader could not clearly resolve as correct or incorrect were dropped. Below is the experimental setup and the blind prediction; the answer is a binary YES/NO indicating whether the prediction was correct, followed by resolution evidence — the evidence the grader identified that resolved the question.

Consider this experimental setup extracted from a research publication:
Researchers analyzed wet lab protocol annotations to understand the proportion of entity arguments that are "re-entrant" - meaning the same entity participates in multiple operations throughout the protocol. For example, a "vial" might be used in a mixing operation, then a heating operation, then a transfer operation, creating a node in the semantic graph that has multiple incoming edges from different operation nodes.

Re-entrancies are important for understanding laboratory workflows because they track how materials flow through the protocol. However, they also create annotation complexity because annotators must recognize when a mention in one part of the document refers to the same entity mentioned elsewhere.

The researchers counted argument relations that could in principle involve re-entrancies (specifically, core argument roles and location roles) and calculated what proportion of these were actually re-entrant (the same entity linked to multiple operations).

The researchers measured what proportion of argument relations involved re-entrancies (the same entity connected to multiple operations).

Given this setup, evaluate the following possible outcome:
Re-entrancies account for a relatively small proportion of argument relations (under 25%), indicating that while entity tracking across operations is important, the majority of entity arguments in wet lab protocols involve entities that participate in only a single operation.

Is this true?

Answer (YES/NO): NO